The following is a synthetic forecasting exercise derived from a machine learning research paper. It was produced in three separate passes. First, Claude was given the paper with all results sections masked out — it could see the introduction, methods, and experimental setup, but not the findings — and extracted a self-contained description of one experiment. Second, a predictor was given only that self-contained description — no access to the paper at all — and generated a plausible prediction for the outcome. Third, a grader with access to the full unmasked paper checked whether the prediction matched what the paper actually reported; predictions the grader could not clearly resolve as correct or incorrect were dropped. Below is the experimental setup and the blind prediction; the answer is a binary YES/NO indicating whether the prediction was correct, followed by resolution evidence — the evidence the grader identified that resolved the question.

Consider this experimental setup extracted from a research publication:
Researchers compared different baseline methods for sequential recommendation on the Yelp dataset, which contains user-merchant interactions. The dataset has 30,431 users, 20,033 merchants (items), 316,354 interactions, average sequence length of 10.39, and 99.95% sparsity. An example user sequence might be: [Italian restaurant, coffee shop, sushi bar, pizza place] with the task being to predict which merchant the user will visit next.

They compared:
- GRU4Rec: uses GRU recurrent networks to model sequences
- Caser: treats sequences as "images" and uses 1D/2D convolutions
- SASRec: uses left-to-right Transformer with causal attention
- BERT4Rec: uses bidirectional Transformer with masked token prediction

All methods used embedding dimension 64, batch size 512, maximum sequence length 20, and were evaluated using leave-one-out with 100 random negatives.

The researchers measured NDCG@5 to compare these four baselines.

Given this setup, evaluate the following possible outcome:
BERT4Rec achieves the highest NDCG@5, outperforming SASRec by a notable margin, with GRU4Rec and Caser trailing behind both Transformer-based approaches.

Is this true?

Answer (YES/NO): YES